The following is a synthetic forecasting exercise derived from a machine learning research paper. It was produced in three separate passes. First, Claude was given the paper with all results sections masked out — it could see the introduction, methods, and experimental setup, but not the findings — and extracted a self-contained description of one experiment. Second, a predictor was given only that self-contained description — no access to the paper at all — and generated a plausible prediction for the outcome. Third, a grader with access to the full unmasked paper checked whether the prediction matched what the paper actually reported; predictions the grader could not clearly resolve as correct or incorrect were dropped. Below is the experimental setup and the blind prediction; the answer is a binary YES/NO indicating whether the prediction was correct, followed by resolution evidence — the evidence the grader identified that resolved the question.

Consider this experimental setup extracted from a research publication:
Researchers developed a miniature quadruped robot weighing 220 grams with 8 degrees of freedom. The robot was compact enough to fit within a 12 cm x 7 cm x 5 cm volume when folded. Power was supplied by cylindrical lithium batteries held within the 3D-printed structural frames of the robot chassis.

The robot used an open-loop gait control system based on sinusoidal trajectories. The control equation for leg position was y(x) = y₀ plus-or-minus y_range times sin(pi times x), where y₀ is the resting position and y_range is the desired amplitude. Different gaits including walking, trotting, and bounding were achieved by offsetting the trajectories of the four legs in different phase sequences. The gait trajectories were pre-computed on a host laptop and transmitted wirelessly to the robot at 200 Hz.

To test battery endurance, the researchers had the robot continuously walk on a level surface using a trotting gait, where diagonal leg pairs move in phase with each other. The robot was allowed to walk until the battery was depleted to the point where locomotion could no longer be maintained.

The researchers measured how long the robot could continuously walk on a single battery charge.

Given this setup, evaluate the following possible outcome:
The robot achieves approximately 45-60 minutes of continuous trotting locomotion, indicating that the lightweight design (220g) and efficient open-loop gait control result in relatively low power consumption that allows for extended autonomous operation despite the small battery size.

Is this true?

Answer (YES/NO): NO